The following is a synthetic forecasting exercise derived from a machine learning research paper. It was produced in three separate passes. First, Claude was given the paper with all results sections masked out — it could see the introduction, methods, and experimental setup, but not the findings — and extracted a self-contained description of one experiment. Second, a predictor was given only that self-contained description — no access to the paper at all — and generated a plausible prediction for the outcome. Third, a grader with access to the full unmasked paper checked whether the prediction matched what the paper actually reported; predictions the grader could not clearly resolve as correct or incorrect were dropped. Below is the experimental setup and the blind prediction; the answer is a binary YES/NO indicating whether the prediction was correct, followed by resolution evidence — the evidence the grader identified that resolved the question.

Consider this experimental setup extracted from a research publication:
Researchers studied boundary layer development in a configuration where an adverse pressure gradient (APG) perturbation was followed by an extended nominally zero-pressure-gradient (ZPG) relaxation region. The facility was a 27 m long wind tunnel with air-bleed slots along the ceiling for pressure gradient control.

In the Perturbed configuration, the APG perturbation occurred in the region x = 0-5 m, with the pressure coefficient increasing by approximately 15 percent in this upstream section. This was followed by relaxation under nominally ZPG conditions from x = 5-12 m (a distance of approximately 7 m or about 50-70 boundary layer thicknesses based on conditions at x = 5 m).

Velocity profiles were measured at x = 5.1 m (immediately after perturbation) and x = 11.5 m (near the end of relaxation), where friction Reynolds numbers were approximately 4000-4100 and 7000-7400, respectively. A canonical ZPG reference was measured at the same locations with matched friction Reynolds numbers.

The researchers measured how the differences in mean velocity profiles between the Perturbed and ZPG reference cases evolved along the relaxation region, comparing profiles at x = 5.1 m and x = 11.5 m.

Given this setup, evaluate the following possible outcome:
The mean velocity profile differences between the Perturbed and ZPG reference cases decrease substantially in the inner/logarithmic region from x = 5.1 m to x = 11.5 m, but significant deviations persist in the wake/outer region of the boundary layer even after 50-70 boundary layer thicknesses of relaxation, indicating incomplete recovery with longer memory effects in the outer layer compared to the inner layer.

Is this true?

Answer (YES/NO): NO